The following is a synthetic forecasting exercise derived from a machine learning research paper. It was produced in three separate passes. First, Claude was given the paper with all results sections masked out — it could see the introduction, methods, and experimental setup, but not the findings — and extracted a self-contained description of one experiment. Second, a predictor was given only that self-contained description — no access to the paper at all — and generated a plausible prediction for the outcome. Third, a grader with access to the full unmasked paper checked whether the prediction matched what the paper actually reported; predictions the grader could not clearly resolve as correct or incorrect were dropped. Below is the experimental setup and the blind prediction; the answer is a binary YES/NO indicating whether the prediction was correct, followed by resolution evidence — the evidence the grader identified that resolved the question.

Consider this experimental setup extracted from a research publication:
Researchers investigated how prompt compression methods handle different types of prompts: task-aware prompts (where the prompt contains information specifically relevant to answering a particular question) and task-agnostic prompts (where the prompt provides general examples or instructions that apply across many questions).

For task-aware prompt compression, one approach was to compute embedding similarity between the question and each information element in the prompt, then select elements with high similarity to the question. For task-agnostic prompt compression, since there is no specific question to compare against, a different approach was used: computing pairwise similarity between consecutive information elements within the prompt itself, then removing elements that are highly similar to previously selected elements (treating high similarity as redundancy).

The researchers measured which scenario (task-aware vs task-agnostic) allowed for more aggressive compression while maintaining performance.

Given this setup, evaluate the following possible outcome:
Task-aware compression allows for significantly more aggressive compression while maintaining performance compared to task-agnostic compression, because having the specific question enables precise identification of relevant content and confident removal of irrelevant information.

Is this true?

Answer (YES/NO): YES